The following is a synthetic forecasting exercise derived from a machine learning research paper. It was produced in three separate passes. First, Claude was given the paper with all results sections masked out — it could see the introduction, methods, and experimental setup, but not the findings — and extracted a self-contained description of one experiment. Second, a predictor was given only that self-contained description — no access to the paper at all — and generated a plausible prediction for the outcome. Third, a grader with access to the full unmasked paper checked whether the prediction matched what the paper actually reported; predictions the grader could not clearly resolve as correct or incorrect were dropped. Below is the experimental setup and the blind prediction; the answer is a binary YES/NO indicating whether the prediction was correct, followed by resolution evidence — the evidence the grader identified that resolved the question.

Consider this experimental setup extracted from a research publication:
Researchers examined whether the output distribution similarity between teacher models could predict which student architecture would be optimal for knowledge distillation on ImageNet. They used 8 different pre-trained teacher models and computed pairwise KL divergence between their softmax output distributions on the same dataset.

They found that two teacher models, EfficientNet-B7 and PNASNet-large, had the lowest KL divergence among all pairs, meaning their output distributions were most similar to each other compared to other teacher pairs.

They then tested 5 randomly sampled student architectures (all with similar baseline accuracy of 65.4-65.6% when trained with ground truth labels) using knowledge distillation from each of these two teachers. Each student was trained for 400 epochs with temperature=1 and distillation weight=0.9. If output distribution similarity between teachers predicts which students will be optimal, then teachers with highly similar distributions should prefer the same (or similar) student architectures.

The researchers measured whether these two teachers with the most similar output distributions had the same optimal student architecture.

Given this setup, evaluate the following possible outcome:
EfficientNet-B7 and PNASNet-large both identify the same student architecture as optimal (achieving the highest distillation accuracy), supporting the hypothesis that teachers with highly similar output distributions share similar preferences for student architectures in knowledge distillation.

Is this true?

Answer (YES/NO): NO